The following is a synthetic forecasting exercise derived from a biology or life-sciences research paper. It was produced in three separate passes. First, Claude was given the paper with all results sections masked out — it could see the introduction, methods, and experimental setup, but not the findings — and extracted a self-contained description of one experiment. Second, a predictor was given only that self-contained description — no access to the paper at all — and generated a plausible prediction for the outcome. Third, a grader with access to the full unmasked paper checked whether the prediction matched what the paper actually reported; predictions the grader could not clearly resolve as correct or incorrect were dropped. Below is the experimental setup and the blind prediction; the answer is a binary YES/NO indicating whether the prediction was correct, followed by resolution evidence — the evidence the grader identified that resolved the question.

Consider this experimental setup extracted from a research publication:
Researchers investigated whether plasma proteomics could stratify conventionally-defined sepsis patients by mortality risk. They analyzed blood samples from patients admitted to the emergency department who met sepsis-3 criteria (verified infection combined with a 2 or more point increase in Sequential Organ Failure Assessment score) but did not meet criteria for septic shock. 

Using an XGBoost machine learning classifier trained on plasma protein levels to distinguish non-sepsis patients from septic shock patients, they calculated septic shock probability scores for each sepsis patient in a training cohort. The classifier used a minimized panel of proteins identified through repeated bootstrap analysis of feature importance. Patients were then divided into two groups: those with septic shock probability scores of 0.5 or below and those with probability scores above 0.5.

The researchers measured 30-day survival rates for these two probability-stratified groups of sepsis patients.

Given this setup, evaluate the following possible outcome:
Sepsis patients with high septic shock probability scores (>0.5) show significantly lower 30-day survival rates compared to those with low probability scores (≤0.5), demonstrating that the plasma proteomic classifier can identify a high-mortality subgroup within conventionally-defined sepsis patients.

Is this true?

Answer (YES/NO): YES